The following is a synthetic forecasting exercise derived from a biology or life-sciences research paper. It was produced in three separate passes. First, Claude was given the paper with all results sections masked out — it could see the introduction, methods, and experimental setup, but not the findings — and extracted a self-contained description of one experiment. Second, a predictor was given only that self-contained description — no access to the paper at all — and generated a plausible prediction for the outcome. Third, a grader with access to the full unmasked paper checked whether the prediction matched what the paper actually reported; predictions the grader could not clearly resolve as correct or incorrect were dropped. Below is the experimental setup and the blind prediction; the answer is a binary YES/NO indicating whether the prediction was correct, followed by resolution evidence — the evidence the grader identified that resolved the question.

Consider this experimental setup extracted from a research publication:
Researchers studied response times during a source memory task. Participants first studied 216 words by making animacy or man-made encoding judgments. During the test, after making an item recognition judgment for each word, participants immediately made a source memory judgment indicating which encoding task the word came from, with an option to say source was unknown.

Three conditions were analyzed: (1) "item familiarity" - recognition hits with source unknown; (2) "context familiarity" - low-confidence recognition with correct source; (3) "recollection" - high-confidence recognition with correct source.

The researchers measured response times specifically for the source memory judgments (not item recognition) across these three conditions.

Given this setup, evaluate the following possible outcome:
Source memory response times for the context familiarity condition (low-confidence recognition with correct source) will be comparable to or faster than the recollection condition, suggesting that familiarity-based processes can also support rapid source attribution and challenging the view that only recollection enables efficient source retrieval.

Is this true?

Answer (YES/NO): YES